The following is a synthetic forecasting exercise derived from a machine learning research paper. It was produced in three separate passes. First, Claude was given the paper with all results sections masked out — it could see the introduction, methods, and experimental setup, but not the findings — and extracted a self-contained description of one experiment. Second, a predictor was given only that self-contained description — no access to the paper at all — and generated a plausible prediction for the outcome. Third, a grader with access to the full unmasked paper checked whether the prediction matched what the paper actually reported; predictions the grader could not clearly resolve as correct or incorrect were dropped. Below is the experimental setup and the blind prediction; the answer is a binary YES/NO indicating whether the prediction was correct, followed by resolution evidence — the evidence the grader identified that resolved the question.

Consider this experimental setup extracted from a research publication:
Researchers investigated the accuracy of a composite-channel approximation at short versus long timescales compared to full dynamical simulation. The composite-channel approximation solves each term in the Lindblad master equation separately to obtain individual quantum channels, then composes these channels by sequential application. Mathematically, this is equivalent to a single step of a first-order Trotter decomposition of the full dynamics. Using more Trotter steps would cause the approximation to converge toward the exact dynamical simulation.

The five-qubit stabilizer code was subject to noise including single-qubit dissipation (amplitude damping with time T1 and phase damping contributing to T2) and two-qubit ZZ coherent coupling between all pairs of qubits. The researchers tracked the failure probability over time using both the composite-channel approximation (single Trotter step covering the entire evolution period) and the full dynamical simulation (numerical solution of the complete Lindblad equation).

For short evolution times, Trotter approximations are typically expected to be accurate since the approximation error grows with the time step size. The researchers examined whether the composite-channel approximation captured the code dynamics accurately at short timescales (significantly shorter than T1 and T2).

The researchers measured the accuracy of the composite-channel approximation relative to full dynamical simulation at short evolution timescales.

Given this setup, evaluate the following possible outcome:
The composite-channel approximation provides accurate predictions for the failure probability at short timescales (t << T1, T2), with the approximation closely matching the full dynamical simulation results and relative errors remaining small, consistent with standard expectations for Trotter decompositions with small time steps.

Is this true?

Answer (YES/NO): YES